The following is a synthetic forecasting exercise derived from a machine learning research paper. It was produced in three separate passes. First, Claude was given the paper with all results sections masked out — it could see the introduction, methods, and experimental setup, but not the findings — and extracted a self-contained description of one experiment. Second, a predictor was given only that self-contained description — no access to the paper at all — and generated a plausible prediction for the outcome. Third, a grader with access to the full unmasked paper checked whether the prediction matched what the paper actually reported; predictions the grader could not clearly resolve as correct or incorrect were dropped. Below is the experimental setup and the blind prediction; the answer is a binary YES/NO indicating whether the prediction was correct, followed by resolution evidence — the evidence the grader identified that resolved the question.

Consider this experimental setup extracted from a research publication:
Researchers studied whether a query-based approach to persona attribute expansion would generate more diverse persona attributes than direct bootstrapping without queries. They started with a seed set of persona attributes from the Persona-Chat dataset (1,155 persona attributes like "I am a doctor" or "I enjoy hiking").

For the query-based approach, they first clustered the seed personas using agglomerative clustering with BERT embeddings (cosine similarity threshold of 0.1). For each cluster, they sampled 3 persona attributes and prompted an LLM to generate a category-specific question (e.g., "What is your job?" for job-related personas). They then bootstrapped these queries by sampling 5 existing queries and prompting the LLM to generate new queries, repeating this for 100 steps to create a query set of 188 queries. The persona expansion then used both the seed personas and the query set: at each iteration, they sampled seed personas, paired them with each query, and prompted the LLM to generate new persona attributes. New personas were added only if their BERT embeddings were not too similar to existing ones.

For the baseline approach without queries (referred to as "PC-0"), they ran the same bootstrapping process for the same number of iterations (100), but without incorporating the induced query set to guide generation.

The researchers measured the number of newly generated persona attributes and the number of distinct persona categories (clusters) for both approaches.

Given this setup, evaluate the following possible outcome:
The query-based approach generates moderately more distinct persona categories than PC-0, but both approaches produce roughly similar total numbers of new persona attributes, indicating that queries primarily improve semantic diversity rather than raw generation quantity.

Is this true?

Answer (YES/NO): NO